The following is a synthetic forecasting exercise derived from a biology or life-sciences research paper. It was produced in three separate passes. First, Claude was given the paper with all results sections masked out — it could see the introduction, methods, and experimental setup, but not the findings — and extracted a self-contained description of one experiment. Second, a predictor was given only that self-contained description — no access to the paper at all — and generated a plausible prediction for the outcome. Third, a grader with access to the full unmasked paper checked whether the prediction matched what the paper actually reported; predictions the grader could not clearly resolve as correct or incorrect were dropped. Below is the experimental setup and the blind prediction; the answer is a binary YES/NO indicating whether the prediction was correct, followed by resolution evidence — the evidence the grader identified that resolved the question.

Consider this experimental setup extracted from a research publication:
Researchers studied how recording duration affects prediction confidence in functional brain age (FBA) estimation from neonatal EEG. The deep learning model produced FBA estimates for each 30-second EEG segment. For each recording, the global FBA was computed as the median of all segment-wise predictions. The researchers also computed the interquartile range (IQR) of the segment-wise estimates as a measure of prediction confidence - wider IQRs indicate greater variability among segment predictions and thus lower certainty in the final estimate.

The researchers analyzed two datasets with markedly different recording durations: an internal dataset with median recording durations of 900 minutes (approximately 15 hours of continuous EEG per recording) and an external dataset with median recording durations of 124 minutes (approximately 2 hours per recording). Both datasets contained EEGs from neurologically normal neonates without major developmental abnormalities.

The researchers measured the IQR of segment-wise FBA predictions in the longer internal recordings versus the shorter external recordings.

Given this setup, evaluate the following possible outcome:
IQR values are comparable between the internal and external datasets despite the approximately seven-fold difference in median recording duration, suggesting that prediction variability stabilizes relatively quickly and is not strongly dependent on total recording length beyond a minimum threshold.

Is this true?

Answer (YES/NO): YES